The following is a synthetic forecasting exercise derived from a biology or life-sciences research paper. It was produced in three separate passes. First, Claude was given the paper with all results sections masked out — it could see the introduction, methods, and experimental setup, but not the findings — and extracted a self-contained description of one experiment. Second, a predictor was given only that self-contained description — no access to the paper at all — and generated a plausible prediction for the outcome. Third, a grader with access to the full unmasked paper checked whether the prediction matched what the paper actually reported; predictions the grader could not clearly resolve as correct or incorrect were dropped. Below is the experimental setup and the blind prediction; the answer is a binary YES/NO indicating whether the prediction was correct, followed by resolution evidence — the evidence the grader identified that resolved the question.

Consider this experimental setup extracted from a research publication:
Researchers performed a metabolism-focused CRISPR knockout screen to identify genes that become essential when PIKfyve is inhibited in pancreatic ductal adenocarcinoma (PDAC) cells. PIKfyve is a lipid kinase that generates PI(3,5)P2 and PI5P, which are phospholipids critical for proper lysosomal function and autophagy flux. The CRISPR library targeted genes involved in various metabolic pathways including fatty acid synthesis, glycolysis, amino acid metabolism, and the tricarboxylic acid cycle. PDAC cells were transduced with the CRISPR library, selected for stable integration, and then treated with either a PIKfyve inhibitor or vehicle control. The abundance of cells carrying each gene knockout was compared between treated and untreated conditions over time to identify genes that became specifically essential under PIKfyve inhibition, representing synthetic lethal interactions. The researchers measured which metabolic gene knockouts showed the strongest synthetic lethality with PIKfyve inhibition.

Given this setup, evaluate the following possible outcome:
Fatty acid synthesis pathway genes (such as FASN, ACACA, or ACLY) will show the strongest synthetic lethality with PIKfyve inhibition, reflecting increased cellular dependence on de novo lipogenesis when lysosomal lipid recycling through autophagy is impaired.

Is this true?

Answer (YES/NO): YES